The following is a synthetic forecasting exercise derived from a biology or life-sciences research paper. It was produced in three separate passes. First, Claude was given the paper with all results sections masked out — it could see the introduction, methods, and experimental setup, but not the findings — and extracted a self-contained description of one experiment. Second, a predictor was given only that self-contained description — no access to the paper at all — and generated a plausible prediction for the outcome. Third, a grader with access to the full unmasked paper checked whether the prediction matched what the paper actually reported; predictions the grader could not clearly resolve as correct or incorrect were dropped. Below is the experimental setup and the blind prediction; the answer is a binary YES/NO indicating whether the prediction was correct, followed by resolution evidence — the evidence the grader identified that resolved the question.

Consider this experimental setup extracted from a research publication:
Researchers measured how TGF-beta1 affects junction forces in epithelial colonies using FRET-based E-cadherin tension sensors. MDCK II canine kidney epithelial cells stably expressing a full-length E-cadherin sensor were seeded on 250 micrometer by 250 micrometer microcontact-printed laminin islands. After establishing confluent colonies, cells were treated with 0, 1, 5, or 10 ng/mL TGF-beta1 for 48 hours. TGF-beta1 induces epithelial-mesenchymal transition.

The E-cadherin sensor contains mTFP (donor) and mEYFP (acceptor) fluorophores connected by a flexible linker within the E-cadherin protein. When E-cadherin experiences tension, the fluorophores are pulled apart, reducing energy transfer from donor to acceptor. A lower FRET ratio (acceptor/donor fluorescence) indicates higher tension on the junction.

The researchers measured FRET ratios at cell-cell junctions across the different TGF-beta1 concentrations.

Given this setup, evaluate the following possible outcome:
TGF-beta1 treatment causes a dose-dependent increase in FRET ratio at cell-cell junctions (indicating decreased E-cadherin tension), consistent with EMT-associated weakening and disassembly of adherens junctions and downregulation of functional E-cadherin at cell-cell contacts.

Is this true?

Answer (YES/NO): YES